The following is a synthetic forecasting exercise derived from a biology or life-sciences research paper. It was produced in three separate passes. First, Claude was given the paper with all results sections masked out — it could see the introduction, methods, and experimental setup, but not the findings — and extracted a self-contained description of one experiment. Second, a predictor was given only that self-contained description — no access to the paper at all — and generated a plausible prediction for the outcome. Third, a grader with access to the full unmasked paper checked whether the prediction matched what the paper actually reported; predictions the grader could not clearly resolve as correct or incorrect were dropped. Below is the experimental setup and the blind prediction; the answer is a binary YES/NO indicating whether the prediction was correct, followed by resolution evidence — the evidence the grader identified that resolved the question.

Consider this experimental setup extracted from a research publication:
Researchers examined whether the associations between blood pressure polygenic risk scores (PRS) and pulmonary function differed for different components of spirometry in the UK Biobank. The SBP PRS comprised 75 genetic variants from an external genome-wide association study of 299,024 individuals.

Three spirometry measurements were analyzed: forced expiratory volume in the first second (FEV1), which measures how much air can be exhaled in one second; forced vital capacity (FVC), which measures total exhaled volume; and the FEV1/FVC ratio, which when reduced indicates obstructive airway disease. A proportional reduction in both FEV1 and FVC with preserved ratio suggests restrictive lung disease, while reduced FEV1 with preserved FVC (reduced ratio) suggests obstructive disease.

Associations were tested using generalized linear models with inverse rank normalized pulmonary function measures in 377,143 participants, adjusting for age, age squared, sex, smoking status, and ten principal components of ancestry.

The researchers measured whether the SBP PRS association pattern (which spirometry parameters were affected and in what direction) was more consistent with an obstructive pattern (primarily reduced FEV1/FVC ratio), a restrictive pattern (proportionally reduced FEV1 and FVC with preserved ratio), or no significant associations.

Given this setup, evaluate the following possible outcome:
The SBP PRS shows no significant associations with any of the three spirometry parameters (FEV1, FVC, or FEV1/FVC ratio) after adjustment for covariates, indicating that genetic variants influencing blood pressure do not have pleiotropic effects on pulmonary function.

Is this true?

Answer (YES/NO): NO